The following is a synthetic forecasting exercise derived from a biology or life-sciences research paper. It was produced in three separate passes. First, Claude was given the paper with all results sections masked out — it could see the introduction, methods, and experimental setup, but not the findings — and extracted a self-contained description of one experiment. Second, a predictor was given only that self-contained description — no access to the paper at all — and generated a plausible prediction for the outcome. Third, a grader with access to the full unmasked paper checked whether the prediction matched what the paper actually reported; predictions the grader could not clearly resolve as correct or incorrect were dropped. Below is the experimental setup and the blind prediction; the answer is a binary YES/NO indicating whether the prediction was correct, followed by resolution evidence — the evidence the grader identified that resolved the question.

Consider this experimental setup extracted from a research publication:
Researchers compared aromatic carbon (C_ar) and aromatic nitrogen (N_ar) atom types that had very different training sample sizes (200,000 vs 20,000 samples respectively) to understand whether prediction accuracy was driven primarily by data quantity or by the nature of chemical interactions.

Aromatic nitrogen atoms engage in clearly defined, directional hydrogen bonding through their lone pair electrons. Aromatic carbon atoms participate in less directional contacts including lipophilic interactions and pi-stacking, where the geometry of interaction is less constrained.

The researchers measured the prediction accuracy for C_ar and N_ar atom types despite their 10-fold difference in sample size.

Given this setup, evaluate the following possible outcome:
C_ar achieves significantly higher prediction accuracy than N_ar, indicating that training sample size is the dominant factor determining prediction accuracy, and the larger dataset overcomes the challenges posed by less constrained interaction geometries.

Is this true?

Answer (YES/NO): NO